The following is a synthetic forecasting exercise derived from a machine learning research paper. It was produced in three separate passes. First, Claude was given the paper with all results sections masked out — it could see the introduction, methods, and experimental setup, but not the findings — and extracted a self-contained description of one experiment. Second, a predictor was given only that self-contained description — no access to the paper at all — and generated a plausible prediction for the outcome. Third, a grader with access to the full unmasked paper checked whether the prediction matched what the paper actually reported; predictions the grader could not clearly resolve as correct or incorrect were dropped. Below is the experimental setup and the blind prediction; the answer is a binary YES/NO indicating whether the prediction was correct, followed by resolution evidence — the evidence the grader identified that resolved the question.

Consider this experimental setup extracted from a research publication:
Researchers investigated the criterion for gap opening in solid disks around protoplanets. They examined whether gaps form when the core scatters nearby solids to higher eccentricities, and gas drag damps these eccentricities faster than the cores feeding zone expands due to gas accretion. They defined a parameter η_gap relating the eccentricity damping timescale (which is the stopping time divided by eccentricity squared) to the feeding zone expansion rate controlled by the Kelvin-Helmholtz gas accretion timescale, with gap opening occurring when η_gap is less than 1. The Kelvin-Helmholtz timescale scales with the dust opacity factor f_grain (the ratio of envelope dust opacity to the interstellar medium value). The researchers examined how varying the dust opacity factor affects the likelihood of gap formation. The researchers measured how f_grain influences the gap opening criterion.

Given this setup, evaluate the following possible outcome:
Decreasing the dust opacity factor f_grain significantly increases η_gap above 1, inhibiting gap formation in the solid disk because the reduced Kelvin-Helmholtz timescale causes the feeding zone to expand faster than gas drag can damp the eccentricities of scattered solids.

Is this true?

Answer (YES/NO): YES